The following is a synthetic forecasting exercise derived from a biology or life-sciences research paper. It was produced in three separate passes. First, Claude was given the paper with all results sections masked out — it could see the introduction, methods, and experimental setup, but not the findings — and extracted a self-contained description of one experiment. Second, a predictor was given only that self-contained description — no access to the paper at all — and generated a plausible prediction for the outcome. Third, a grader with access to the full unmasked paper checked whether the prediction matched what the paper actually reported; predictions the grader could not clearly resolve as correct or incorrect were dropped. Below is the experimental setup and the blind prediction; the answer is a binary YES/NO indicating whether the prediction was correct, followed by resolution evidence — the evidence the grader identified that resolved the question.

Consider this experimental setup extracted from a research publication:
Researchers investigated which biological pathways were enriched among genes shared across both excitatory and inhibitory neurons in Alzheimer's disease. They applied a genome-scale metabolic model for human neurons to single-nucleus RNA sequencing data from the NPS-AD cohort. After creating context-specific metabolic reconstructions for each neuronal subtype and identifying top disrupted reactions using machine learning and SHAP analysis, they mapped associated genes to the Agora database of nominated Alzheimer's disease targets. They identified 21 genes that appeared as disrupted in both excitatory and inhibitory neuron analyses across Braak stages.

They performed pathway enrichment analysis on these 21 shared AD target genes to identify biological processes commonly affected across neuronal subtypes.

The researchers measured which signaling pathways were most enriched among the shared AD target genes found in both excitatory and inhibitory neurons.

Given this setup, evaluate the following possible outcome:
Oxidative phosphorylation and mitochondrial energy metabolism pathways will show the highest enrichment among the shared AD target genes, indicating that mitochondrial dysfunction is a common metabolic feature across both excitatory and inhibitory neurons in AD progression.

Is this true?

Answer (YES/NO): NO